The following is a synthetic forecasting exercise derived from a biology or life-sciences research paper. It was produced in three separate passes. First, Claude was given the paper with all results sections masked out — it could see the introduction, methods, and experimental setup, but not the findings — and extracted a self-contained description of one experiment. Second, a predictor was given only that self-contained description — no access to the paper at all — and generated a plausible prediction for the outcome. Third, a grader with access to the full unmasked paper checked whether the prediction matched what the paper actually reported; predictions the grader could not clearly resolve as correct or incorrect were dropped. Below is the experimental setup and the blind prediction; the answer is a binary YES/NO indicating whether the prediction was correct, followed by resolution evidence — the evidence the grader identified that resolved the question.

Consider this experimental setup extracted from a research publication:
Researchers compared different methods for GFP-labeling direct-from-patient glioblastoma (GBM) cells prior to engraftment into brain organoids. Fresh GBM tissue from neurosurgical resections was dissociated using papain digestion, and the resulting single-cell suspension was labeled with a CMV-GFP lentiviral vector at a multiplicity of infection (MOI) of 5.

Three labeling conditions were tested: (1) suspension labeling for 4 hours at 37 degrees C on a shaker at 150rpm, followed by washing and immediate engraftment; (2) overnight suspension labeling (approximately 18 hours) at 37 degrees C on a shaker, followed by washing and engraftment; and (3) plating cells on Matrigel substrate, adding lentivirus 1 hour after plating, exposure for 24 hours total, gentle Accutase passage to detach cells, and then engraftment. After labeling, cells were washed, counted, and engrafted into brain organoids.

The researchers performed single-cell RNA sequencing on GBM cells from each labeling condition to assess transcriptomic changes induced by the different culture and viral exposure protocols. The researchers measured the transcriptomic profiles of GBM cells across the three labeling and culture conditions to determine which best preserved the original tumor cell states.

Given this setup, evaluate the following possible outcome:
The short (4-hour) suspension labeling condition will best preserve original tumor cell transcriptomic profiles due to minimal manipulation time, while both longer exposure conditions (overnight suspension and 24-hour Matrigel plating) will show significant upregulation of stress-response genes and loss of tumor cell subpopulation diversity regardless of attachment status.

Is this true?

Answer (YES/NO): NO